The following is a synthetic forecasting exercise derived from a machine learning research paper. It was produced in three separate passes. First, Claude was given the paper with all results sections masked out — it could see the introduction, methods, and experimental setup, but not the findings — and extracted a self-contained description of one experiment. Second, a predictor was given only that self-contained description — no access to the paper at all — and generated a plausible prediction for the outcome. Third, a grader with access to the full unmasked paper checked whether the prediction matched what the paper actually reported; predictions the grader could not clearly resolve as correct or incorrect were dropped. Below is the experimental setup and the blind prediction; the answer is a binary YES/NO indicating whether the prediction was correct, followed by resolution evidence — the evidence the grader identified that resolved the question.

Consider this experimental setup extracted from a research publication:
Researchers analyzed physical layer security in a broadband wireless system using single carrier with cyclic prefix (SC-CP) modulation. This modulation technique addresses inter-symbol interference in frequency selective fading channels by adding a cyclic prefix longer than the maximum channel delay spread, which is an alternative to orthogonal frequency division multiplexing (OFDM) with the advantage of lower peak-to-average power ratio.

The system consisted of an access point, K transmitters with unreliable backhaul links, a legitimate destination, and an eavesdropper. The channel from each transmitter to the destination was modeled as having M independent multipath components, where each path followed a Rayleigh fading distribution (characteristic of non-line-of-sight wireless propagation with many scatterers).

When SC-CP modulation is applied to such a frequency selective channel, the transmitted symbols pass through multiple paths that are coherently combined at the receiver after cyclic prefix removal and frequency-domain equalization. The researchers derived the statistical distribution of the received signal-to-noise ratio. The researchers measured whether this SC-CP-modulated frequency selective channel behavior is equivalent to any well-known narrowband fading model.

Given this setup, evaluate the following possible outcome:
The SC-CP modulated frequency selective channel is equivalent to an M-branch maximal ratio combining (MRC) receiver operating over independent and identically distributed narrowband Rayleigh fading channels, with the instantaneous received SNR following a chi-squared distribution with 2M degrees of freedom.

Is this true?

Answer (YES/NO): NO